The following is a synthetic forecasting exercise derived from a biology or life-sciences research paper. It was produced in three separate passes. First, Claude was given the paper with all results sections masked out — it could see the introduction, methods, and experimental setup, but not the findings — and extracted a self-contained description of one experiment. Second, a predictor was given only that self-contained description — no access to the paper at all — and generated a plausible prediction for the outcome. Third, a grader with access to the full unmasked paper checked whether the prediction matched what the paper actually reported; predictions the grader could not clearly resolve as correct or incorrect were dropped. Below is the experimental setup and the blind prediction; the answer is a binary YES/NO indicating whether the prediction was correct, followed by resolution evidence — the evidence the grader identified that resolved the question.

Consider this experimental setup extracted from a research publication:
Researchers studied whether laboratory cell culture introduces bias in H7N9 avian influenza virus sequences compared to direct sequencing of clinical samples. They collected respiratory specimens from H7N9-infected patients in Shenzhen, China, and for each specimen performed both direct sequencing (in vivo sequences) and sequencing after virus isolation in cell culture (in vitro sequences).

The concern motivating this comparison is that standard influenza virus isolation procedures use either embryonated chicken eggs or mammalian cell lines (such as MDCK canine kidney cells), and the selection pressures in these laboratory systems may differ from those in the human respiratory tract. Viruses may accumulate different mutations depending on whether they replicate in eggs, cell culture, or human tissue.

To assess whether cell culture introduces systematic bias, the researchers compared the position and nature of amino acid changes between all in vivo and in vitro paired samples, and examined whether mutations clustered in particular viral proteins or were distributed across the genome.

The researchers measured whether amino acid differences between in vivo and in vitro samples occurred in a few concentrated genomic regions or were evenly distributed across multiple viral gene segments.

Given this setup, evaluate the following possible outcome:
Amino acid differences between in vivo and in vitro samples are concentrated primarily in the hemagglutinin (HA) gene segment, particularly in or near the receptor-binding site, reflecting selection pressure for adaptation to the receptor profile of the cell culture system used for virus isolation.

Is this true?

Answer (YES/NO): NO